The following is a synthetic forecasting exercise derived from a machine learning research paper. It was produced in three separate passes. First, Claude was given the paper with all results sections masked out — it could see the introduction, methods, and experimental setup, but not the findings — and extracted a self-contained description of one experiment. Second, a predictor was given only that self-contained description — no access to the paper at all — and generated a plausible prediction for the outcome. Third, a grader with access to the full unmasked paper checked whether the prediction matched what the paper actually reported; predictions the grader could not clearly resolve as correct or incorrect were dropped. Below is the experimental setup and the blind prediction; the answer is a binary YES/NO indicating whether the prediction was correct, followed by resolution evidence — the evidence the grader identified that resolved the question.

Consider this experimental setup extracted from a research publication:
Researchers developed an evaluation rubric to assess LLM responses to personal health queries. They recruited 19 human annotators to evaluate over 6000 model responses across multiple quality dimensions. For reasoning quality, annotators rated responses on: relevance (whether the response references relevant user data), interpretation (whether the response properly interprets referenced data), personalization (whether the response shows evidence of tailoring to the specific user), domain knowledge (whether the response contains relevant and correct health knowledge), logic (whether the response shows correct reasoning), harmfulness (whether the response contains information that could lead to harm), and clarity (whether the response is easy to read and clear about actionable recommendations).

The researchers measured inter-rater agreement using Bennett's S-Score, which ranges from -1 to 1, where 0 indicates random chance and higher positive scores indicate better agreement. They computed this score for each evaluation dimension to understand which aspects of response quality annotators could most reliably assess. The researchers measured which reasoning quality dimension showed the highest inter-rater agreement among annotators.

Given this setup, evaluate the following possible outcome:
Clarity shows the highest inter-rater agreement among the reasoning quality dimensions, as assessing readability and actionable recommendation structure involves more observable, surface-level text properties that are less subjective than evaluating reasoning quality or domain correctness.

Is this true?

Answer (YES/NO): NO